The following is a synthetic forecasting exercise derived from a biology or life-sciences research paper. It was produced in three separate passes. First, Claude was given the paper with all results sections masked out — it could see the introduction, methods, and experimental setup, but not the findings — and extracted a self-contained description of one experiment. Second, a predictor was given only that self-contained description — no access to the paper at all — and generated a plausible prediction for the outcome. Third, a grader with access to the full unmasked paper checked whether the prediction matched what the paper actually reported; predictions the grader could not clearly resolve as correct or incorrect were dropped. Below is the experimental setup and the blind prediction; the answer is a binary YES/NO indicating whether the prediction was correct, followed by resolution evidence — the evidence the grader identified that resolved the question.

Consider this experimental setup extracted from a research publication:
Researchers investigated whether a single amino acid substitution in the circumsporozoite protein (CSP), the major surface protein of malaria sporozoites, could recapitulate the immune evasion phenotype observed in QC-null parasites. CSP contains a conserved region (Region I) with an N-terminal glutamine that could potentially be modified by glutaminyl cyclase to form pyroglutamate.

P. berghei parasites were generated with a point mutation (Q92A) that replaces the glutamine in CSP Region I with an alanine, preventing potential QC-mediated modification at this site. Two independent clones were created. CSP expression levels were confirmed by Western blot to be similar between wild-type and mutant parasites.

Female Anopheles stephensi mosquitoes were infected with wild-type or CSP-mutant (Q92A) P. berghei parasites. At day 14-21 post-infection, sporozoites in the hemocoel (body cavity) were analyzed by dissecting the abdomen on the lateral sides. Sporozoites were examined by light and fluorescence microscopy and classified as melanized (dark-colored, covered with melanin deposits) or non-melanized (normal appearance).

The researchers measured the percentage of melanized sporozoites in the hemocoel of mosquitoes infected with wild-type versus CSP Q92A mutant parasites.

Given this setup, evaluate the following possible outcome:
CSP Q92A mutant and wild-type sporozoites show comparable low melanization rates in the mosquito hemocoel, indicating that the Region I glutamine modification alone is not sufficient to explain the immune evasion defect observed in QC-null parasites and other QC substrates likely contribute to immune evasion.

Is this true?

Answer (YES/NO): NO